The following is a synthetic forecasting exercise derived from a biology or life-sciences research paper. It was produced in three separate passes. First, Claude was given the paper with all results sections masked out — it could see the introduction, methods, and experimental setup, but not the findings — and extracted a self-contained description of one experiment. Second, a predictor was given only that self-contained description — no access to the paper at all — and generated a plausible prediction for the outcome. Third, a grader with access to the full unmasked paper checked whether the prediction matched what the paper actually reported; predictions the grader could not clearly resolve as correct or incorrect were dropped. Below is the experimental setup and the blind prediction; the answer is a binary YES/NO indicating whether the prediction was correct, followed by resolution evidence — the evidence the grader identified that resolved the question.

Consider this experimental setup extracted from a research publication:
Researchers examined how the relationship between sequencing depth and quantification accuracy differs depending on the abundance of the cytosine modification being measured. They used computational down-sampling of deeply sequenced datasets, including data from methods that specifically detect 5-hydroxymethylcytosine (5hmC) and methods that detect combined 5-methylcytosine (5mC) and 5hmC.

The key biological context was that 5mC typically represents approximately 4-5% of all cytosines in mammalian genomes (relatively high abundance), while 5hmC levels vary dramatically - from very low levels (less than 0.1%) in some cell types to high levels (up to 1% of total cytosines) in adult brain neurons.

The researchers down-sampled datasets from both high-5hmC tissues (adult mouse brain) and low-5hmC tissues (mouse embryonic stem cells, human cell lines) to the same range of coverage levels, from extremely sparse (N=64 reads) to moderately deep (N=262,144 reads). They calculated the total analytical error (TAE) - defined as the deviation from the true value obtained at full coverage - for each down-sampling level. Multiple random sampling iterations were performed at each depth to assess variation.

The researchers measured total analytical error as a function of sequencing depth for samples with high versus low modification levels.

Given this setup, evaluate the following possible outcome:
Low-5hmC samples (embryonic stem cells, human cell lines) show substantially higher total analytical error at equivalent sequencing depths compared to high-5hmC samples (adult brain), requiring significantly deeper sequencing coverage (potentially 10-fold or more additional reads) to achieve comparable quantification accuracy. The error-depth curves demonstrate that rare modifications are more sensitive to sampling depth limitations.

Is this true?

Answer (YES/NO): NO